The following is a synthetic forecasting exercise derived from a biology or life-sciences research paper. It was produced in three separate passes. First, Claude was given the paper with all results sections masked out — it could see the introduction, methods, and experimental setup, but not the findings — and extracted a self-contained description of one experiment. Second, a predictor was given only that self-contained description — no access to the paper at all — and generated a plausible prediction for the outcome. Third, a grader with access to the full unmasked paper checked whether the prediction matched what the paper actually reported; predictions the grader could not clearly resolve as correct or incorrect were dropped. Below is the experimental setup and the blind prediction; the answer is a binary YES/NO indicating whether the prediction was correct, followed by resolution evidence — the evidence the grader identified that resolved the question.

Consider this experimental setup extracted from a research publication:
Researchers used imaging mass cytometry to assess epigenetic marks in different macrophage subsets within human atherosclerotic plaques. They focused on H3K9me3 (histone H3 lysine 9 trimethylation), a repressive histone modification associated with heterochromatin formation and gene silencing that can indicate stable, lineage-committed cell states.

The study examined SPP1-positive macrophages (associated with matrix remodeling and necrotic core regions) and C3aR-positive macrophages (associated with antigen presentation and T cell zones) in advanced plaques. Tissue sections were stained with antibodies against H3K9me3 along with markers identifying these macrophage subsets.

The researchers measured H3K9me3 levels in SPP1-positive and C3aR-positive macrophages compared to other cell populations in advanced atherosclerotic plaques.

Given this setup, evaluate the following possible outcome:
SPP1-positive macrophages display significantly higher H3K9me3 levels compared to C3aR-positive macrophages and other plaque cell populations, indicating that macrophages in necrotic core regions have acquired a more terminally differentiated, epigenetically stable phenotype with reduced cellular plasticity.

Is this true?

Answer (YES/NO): NO